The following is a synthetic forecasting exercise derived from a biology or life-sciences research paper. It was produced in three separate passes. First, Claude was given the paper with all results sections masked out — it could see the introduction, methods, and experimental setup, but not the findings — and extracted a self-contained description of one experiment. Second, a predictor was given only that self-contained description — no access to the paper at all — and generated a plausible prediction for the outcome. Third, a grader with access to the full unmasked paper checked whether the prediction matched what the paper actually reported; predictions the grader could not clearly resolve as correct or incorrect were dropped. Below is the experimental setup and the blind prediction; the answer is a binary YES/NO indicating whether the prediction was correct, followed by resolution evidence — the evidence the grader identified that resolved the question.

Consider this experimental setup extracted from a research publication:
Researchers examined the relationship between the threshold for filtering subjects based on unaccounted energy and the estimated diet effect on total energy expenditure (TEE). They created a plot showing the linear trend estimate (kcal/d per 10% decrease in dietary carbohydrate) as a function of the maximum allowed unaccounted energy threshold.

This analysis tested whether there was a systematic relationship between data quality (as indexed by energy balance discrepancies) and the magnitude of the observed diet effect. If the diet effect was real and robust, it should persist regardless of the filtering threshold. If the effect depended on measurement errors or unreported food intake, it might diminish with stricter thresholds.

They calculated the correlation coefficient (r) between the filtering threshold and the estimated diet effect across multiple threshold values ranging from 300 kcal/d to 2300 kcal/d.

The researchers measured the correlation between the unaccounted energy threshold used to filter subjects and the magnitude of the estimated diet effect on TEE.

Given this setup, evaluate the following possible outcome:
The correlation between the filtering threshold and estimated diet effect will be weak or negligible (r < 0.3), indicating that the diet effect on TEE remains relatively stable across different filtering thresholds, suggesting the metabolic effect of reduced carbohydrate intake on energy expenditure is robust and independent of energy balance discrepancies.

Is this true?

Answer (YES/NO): NO